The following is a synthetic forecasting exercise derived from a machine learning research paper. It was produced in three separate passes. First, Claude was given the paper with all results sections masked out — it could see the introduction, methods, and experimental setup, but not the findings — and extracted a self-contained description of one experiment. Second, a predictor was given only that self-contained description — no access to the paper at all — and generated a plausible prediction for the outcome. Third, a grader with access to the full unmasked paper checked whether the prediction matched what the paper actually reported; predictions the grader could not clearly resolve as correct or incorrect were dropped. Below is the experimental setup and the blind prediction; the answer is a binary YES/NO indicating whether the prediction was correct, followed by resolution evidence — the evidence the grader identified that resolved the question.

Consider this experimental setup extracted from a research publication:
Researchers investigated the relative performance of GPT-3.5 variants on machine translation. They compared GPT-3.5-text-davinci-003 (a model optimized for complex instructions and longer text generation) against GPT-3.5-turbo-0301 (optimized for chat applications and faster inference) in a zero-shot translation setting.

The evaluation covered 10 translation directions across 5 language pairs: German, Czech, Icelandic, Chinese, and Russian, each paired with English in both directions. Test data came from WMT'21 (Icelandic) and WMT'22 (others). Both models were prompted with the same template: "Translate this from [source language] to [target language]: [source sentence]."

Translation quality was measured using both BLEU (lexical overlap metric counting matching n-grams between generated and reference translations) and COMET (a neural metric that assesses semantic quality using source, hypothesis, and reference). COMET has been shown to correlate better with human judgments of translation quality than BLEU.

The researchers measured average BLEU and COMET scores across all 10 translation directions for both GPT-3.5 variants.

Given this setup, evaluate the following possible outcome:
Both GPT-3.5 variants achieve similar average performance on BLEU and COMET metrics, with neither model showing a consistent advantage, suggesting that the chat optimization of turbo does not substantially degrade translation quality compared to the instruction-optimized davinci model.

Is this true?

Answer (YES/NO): NO